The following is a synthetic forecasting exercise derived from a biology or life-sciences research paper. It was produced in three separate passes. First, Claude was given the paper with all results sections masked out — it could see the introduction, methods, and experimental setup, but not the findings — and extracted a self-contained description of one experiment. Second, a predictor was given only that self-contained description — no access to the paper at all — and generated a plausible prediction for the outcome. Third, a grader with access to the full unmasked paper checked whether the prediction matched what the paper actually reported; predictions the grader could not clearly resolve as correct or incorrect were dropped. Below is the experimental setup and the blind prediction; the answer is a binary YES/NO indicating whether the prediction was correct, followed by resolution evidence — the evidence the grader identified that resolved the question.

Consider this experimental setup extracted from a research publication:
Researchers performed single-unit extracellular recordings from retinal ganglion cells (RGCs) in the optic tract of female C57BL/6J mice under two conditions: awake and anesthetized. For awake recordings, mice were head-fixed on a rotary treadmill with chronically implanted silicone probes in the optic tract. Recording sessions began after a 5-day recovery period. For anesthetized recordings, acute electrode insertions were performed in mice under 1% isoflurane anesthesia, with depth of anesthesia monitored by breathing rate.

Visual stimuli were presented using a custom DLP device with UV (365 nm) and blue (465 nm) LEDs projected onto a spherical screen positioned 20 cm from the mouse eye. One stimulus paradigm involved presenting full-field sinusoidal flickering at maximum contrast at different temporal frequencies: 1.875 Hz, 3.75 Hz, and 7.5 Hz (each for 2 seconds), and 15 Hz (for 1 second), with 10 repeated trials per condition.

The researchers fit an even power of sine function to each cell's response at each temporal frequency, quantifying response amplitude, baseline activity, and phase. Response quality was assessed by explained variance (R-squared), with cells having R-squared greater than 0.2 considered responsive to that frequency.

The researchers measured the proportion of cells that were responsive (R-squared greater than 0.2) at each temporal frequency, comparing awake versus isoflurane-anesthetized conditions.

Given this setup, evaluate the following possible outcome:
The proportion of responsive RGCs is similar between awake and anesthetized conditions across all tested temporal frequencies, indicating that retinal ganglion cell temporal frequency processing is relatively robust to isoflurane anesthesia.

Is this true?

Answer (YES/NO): NO